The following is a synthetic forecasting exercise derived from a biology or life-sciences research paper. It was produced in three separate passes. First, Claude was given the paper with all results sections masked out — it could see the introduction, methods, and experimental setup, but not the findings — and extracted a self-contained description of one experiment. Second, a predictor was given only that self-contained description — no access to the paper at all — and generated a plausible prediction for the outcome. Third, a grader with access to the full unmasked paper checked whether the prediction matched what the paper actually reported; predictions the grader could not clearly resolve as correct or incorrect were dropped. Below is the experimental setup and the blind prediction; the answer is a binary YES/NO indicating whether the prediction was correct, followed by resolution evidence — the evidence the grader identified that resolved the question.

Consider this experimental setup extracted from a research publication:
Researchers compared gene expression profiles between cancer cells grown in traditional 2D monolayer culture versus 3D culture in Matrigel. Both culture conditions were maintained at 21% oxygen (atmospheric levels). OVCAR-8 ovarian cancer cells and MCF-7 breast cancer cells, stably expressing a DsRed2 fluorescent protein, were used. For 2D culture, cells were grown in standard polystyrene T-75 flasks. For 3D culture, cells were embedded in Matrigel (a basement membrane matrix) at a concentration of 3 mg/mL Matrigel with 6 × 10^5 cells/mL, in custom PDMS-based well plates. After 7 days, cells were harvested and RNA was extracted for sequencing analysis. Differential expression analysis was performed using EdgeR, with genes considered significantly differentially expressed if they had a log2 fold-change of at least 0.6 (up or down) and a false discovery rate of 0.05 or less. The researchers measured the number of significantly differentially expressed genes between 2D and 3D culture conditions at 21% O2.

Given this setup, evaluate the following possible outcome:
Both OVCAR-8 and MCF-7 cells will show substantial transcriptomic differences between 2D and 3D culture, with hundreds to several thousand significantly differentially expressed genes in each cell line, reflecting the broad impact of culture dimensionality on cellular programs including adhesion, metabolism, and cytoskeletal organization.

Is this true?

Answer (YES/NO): YES